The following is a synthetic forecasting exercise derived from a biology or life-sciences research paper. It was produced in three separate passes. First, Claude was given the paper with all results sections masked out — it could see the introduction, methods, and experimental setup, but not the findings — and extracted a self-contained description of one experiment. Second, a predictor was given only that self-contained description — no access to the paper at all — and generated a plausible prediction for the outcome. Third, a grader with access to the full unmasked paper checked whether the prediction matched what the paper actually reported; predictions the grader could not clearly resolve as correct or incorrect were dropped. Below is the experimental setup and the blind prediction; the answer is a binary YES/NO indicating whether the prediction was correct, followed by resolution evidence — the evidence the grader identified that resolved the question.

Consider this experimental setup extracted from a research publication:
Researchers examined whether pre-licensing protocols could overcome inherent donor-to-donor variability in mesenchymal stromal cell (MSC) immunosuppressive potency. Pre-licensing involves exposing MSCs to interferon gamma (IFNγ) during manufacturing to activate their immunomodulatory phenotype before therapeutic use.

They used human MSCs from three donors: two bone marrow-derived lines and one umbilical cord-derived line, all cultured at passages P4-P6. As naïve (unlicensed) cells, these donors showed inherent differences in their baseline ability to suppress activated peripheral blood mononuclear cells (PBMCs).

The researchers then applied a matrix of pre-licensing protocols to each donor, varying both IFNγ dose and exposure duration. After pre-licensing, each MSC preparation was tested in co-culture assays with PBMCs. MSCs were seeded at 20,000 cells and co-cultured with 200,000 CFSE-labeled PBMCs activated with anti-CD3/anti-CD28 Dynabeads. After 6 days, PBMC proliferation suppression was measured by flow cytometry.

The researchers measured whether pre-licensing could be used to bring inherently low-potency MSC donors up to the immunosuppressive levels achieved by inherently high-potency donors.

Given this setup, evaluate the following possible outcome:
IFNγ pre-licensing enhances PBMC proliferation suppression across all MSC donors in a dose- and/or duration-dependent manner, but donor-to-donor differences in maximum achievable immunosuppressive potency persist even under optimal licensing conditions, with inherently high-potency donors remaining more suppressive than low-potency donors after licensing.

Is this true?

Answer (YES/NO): YES